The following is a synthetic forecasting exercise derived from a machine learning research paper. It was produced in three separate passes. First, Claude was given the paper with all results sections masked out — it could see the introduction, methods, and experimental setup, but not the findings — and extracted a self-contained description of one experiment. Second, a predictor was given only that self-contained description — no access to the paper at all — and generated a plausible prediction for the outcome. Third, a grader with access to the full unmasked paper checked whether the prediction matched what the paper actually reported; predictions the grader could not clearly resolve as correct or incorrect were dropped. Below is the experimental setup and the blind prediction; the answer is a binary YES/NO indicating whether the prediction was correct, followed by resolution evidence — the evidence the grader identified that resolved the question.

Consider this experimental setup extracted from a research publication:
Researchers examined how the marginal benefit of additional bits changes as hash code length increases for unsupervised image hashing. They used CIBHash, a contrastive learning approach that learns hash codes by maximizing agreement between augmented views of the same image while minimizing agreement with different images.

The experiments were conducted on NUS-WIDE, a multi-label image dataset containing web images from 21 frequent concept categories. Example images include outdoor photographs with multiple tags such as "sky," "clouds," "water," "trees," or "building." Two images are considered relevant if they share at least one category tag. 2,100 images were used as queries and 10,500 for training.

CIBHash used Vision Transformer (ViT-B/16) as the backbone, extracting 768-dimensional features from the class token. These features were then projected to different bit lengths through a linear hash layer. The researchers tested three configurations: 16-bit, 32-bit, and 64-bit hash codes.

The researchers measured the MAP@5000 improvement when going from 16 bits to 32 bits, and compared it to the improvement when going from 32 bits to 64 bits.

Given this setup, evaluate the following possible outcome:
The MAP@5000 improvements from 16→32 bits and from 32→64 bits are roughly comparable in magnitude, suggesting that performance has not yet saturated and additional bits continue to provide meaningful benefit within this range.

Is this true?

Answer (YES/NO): NO